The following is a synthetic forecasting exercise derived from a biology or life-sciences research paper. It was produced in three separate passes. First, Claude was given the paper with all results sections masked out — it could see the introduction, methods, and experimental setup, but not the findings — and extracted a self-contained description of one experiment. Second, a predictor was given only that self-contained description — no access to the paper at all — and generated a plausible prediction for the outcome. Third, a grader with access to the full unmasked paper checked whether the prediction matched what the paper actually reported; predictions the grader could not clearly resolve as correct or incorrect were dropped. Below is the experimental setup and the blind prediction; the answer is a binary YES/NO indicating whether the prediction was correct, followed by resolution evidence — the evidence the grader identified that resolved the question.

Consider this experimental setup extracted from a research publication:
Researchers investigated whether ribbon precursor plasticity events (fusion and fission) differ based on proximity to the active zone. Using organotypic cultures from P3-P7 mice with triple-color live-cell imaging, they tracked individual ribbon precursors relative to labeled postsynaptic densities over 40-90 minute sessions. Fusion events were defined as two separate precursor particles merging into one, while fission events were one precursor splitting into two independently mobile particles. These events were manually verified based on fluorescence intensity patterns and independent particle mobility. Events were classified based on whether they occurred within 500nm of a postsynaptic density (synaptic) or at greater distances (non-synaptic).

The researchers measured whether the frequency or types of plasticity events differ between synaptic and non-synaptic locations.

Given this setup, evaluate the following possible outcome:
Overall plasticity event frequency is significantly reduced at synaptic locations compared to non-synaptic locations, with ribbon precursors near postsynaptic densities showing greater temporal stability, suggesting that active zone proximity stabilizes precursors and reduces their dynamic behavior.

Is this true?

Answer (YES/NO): NO